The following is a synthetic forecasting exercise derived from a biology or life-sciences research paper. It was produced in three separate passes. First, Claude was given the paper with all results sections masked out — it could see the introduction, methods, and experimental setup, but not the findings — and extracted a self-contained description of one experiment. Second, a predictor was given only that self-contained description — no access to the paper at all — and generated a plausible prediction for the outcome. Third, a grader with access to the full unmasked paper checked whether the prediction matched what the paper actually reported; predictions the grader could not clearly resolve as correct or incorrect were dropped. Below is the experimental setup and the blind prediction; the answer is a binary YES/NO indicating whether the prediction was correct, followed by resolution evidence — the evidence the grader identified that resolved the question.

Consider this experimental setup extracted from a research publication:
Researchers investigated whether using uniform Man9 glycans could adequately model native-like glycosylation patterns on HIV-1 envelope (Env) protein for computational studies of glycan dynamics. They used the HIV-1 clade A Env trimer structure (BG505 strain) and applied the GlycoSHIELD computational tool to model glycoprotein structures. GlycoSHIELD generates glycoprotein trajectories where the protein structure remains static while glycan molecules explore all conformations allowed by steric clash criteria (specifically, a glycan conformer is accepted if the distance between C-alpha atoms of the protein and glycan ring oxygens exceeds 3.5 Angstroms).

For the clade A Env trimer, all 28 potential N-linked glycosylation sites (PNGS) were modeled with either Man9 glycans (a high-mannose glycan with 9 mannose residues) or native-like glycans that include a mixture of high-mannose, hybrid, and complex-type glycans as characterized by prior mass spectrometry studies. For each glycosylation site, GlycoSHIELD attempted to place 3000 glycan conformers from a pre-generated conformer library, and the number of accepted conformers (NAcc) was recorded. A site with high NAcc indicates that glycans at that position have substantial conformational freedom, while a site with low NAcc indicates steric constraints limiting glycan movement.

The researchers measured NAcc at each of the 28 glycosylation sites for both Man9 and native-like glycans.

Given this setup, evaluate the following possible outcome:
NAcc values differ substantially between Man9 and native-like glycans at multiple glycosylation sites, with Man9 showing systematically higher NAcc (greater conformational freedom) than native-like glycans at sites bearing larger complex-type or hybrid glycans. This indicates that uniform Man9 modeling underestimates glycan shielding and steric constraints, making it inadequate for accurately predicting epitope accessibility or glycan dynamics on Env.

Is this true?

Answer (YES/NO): NO